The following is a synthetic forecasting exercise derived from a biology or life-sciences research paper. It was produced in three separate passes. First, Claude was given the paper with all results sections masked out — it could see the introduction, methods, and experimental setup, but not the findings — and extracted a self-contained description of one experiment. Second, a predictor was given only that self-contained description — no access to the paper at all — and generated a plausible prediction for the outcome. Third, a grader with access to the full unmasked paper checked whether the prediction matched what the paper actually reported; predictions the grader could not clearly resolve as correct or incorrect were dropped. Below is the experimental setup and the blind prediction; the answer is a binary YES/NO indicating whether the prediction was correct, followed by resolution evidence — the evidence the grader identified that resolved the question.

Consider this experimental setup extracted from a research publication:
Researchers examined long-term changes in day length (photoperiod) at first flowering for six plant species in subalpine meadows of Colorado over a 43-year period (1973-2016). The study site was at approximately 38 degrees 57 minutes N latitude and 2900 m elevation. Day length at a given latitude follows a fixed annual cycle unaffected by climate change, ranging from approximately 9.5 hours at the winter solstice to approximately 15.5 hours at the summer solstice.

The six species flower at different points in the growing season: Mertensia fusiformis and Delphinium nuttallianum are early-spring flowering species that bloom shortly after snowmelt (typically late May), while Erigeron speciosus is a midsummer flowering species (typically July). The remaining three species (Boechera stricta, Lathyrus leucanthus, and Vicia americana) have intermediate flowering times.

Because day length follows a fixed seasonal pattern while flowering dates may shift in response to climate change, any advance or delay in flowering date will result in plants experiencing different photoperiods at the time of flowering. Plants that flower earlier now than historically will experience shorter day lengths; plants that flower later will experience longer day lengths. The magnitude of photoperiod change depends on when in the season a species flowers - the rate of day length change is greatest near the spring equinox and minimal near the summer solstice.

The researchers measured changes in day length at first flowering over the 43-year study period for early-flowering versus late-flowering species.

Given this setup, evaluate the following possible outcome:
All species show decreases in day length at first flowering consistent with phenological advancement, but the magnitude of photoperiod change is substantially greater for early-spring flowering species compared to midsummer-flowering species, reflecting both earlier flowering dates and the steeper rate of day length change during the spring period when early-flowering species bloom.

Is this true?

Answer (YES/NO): NO